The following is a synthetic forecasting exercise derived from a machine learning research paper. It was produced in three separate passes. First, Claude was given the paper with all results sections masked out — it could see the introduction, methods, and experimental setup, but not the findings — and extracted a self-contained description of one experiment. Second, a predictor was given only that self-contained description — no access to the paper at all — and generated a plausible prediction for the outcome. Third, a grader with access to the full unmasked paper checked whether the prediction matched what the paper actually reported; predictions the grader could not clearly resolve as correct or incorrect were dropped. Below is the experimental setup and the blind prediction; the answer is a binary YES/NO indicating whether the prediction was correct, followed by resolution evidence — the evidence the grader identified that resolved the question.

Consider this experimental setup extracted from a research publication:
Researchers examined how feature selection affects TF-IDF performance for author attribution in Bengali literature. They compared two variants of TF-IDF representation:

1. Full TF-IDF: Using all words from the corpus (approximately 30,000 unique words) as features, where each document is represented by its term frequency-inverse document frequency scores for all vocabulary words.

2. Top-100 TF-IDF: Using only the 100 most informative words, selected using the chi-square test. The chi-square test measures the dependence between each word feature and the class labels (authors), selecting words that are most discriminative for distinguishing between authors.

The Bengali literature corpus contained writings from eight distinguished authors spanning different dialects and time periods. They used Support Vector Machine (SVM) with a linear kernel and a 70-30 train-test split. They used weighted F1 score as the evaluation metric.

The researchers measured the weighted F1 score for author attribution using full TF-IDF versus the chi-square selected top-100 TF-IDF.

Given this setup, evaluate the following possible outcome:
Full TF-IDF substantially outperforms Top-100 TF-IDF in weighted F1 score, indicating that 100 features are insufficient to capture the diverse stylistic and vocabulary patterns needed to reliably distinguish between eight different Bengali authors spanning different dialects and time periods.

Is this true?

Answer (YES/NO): NO